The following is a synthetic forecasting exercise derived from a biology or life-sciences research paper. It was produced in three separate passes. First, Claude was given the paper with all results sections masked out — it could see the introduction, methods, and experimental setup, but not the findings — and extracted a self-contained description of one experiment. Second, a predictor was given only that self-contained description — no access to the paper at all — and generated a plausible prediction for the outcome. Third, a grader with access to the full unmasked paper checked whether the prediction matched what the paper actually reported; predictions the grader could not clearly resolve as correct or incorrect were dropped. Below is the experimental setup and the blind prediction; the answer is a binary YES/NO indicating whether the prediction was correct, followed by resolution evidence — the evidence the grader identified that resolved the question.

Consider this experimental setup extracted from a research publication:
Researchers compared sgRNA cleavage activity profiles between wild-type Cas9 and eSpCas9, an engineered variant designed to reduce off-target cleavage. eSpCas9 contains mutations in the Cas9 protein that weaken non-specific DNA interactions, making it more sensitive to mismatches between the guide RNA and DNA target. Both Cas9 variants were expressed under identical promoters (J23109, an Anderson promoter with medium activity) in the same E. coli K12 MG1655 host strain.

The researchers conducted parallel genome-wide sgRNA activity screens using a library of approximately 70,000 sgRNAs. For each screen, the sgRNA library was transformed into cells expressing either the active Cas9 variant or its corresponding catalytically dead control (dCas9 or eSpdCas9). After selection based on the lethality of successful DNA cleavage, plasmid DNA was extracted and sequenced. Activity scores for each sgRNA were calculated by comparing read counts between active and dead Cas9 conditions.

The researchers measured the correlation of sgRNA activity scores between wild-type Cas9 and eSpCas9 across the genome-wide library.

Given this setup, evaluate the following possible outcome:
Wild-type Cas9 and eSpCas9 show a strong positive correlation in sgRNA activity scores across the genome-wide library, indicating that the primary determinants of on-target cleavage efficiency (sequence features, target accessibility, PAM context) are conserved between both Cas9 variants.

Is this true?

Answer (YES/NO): NO